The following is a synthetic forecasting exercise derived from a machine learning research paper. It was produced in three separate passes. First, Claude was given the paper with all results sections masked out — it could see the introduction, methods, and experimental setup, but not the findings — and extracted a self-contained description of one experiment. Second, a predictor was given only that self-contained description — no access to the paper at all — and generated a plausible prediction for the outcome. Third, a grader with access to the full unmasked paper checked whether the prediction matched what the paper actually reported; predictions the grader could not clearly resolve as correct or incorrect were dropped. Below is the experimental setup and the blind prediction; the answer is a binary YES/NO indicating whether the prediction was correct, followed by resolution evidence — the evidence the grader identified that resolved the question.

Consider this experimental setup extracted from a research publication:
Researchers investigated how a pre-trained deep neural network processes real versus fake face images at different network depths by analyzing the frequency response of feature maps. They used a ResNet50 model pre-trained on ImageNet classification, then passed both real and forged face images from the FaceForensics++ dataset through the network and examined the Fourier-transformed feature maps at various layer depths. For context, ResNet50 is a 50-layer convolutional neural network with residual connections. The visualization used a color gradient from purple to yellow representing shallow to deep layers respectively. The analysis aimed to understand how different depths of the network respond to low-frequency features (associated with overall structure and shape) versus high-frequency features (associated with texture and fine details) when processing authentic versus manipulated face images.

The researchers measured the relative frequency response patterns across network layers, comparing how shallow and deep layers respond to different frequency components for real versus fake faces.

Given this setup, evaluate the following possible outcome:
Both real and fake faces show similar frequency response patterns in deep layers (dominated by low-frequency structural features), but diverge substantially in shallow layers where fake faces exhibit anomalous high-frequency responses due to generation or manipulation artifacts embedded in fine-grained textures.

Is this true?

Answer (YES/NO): NO